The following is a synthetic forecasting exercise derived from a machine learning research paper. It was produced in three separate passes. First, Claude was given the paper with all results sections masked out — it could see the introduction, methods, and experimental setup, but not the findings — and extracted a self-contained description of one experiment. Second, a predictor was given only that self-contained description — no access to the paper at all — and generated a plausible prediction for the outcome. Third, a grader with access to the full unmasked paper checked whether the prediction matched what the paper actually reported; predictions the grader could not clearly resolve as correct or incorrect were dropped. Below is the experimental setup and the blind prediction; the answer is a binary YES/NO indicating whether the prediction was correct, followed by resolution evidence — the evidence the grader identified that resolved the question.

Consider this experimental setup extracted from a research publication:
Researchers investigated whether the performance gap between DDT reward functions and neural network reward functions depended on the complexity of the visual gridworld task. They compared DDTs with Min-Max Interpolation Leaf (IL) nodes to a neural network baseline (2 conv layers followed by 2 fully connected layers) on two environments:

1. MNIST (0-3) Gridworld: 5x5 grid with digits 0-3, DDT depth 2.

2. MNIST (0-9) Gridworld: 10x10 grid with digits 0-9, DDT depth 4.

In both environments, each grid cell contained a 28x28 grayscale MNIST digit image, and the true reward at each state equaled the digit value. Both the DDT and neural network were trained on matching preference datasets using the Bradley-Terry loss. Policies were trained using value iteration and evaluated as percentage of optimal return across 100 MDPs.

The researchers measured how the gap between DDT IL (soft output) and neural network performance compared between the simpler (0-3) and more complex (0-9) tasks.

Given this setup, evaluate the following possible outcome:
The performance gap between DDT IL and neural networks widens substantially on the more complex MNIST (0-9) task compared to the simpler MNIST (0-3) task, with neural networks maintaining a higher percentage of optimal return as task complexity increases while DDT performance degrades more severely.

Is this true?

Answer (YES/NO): NO